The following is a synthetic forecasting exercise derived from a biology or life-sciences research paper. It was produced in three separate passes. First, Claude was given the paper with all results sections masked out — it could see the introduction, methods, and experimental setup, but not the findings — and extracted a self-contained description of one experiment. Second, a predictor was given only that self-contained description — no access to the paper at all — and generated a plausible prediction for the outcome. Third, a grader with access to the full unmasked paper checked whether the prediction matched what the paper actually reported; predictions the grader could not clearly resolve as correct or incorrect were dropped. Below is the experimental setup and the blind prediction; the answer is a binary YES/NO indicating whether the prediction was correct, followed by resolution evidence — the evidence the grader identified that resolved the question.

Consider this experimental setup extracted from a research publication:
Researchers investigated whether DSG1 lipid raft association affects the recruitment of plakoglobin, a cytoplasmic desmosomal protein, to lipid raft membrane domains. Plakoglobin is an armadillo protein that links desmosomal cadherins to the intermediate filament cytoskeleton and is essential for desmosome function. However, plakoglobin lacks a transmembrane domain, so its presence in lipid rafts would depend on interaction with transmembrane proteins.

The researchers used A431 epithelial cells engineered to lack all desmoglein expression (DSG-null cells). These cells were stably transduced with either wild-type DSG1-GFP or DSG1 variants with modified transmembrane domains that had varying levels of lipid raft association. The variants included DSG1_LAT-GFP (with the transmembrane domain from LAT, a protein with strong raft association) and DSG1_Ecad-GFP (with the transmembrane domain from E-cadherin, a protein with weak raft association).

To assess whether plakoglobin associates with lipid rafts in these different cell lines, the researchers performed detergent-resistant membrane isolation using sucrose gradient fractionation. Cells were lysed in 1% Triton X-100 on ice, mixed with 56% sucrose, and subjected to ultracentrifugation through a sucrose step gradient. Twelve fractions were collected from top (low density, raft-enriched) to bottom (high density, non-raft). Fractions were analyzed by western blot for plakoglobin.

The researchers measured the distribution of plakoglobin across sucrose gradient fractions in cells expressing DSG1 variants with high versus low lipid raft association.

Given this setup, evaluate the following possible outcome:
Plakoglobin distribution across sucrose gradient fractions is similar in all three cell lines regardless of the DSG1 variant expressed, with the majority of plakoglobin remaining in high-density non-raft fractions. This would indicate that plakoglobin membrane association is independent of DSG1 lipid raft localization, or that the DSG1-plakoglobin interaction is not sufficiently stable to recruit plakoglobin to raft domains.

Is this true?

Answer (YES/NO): NO